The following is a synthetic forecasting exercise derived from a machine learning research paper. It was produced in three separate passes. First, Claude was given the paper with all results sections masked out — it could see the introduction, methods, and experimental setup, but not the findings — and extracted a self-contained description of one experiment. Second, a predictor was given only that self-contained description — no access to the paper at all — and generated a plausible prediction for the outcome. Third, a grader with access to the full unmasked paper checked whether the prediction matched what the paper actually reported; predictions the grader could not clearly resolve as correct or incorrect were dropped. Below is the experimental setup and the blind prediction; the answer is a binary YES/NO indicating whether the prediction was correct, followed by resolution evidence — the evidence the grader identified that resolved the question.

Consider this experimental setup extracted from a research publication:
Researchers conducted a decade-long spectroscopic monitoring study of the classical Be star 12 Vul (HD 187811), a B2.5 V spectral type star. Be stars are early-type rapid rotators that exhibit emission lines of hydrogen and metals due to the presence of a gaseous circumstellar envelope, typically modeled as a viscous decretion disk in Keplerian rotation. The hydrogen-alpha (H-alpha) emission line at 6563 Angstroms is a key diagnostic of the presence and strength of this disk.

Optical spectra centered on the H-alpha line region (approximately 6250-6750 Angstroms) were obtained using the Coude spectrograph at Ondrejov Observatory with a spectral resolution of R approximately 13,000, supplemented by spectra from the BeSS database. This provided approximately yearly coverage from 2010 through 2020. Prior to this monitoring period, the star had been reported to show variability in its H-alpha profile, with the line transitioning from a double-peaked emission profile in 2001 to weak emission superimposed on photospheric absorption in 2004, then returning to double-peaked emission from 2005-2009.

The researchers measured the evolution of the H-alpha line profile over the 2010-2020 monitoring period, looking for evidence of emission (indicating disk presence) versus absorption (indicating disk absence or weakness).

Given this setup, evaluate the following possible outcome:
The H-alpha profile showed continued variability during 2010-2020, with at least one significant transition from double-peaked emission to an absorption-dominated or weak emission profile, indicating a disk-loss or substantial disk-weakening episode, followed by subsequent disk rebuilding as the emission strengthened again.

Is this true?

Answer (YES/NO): YES